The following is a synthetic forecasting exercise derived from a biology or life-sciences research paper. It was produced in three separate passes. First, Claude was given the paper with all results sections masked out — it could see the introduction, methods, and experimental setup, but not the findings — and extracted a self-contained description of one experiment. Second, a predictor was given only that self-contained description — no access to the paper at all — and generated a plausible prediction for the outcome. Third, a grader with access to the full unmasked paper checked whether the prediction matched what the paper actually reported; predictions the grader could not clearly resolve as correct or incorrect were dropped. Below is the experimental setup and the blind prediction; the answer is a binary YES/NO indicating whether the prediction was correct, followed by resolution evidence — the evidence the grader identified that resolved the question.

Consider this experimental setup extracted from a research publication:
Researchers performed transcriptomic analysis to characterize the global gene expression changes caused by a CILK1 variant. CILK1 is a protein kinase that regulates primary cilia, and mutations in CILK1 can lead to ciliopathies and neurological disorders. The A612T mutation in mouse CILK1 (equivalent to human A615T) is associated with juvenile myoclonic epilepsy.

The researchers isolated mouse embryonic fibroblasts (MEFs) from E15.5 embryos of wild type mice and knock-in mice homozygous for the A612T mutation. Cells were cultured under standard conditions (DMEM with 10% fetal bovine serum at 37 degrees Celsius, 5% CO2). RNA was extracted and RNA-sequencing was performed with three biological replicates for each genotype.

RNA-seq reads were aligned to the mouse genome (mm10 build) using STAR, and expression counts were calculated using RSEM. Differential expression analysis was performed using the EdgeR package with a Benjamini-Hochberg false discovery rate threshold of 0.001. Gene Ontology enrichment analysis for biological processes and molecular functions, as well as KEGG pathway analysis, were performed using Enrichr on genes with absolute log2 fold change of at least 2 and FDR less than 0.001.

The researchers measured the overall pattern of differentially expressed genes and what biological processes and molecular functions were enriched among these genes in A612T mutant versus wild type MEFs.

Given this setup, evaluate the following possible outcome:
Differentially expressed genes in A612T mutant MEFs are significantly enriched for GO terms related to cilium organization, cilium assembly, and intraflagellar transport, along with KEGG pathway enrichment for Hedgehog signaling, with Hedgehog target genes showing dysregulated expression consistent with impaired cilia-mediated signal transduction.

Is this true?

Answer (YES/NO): NO